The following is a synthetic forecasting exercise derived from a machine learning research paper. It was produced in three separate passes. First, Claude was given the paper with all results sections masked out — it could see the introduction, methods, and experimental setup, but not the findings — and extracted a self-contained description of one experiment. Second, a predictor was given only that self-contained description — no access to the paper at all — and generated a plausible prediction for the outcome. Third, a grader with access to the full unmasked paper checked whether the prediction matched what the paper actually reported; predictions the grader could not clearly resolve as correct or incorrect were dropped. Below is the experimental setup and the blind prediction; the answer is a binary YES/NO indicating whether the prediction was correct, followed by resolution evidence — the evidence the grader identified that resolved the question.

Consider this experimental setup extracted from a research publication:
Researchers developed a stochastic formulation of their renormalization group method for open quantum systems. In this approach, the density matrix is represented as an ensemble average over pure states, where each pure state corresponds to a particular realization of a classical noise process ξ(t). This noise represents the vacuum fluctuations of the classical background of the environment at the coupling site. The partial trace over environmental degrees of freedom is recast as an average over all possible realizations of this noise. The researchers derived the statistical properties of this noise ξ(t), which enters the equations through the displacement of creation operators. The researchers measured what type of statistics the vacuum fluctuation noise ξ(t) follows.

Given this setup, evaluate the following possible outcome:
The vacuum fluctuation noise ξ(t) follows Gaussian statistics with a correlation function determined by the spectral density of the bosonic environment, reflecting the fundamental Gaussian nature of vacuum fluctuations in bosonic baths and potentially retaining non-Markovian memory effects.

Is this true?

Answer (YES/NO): YES